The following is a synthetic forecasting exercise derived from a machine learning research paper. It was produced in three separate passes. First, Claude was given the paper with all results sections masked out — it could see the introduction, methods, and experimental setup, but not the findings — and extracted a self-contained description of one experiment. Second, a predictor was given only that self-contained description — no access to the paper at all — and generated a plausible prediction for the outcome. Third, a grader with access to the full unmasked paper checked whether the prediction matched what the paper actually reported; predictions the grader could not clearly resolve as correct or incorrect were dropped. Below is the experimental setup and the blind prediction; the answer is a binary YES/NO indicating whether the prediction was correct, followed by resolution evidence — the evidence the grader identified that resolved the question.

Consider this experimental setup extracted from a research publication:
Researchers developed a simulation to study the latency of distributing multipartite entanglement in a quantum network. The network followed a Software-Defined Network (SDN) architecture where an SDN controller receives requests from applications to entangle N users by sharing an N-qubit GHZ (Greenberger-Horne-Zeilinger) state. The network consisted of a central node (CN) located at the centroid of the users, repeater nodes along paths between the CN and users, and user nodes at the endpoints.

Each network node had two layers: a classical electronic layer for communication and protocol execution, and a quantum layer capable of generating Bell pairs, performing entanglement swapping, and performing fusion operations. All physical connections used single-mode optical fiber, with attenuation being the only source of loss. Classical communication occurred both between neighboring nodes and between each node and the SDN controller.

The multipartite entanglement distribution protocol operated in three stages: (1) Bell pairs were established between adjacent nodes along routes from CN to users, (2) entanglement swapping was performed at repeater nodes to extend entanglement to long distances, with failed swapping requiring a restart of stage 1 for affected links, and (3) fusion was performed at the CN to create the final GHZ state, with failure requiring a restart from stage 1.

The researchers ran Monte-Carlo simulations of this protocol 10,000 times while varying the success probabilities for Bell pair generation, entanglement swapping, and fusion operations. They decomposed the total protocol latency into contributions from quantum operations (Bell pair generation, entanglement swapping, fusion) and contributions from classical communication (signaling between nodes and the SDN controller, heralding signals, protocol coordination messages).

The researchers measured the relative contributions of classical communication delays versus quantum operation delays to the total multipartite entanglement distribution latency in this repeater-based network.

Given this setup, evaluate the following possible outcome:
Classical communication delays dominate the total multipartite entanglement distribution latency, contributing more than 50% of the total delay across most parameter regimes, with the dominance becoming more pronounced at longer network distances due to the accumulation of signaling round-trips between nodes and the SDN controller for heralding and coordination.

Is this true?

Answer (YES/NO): YES